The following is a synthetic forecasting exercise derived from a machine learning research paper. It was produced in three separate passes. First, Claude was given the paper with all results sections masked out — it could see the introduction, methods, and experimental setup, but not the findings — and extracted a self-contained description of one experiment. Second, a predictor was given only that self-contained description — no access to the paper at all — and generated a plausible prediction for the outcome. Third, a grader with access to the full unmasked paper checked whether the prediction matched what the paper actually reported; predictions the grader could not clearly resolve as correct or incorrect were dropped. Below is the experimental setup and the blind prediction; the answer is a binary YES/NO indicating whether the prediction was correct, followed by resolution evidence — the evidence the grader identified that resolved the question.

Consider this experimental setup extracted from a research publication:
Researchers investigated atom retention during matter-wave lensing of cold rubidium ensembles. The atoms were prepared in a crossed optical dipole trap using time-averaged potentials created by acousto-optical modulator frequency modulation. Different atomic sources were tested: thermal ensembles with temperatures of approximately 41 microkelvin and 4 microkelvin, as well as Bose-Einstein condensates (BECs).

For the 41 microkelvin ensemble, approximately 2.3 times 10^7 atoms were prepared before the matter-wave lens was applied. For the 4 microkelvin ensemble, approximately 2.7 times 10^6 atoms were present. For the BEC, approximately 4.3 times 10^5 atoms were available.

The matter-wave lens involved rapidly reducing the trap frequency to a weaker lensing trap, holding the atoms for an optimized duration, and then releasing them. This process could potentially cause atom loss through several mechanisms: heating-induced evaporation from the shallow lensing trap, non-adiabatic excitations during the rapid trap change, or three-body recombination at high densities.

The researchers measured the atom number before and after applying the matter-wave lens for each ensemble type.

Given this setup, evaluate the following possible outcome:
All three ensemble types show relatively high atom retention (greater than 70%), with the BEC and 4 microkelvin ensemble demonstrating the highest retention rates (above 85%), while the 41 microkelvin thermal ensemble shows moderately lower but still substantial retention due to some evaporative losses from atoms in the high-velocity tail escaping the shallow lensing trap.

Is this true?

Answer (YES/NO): NO